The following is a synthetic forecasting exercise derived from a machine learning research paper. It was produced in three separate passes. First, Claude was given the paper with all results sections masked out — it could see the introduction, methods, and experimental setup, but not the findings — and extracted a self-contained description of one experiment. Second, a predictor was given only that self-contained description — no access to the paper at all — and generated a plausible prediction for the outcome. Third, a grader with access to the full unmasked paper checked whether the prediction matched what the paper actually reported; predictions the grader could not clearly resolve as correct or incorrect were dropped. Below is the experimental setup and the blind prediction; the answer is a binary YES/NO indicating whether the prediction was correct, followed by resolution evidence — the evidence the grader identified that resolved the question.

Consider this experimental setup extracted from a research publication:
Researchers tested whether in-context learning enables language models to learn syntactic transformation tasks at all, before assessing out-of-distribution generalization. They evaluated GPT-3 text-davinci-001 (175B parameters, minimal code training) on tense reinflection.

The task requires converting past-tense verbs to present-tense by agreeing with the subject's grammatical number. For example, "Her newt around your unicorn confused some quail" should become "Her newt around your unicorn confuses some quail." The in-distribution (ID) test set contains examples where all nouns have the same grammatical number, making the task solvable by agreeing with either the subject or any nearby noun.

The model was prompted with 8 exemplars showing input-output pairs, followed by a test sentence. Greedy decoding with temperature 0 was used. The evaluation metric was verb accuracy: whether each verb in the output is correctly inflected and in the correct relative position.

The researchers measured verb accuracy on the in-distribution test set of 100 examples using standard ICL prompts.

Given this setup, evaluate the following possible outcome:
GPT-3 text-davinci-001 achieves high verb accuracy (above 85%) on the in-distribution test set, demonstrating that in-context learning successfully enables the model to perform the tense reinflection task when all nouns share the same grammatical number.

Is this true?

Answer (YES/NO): NO